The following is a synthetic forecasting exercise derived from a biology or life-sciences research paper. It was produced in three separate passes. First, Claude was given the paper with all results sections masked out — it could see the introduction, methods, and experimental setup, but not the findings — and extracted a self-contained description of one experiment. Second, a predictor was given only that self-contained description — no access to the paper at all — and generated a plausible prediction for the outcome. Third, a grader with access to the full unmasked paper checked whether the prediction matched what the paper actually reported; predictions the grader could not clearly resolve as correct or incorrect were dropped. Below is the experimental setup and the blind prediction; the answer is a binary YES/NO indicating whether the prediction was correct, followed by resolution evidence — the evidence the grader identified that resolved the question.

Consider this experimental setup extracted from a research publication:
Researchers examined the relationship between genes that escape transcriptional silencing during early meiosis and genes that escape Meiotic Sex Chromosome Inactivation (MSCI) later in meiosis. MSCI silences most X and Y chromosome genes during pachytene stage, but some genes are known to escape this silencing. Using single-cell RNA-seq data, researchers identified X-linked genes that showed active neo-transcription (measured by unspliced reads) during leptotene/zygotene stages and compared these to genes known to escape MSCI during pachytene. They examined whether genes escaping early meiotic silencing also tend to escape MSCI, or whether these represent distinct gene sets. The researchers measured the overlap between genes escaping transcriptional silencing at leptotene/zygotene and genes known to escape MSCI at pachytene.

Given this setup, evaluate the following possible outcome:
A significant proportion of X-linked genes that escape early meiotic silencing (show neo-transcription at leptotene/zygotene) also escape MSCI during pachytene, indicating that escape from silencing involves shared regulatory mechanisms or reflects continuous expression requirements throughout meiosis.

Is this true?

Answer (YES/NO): NO